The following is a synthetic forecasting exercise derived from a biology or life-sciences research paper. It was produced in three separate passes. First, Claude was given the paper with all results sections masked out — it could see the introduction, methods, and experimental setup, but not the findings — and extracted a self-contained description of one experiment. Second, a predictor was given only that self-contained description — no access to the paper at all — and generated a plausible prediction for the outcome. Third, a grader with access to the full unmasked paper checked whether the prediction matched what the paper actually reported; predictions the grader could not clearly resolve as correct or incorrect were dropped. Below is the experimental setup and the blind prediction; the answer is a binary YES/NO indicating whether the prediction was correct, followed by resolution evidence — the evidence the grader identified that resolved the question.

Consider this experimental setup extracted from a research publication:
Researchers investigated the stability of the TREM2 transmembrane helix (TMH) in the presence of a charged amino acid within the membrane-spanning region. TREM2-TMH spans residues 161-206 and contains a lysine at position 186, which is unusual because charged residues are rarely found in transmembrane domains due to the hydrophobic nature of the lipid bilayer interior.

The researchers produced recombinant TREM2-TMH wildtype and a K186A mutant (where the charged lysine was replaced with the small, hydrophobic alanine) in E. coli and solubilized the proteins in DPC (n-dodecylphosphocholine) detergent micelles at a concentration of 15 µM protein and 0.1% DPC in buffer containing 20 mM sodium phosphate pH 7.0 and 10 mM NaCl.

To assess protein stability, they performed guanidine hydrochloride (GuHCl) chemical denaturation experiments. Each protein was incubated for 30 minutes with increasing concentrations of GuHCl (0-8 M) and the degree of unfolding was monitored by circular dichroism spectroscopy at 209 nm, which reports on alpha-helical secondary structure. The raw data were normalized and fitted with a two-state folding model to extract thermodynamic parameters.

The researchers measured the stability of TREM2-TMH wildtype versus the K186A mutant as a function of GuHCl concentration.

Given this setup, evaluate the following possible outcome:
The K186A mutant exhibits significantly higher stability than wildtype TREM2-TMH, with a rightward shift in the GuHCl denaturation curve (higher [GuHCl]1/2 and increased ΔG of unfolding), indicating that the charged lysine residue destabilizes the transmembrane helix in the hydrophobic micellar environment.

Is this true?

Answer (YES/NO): YES